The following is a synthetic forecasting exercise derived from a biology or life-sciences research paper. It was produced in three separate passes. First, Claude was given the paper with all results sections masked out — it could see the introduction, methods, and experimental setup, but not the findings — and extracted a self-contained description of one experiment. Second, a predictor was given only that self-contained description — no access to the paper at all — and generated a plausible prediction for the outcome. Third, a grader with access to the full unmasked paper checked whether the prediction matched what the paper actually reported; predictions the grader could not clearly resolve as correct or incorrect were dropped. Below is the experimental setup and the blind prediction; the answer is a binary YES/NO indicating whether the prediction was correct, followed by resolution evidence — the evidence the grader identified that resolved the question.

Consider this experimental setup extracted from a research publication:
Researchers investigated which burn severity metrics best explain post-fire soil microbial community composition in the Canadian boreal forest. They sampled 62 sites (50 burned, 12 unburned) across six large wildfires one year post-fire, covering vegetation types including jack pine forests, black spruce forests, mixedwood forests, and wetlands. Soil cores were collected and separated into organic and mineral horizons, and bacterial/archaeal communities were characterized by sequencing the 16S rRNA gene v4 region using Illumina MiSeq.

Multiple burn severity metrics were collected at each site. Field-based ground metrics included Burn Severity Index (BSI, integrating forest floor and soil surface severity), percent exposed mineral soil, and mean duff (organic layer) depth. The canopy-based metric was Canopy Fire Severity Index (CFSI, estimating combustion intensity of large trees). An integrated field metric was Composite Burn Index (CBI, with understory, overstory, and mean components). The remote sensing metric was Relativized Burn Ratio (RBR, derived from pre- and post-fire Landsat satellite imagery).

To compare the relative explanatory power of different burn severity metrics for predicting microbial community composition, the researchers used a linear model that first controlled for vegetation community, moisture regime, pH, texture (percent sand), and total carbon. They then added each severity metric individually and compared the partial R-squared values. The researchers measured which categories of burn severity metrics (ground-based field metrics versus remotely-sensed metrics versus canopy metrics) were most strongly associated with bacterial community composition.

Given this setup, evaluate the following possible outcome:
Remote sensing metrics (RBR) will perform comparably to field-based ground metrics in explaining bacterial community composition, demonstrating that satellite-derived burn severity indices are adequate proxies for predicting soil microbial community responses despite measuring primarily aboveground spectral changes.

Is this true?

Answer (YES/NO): NO